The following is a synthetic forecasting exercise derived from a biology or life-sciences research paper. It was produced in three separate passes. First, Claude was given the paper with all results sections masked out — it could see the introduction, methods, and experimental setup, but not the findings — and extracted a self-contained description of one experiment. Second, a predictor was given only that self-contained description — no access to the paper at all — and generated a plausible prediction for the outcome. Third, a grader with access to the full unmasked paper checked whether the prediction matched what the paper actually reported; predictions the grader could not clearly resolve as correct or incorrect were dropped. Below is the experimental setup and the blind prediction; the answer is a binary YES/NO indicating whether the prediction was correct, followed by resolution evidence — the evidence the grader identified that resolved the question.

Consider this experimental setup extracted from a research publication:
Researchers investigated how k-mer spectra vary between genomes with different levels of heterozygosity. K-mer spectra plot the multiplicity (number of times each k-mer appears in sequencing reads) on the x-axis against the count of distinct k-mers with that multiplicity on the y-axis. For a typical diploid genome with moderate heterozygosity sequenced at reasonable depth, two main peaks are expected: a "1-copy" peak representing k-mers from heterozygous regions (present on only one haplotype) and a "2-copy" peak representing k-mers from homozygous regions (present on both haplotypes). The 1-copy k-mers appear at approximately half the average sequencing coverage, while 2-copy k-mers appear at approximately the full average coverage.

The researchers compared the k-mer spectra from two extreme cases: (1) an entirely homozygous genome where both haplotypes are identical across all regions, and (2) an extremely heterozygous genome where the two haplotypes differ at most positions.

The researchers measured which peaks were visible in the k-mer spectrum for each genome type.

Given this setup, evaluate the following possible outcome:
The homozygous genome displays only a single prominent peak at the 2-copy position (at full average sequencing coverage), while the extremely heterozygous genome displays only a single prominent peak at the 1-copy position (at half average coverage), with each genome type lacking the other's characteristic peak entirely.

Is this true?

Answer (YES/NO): YES